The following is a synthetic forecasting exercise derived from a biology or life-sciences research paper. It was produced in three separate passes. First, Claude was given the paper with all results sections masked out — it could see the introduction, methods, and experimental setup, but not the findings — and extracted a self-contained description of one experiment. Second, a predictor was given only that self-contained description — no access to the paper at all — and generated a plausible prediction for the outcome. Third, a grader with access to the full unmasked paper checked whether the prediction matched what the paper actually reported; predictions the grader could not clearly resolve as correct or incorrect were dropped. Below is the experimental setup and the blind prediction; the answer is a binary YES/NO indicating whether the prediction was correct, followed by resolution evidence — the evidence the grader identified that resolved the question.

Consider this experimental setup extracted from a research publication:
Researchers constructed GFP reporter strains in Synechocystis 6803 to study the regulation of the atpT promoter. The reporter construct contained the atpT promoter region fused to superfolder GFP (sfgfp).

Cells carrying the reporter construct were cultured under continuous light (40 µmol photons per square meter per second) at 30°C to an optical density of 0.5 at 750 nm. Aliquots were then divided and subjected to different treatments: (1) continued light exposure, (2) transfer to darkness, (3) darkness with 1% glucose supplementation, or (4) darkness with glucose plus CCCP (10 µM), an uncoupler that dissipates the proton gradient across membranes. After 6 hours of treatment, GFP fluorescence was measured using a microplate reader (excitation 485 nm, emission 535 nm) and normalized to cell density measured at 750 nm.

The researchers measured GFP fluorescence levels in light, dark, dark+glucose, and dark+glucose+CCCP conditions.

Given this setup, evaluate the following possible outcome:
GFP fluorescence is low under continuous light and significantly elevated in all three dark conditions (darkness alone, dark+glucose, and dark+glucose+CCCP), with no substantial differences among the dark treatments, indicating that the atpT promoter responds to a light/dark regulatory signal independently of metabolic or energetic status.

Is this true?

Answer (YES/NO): NO